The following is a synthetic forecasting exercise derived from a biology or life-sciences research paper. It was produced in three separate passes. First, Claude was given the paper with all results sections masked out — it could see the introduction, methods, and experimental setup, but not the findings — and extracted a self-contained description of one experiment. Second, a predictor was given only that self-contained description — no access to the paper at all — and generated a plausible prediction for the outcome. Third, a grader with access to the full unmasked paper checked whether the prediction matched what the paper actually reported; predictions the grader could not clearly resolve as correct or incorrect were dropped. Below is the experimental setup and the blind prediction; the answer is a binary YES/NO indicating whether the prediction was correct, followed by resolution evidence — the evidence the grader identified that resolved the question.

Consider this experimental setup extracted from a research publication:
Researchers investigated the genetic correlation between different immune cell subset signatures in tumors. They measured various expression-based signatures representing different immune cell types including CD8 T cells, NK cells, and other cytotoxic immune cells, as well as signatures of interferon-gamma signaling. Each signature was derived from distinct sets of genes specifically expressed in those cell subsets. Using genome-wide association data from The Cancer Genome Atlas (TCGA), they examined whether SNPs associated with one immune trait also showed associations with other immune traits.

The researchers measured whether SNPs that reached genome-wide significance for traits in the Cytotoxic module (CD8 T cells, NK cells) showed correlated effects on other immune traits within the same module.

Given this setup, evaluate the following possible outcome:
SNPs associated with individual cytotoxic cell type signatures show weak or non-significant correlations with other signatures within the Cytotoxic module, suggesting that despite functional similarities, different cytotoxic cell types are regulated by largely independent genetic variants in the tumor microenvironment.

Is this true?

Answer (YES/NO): NO